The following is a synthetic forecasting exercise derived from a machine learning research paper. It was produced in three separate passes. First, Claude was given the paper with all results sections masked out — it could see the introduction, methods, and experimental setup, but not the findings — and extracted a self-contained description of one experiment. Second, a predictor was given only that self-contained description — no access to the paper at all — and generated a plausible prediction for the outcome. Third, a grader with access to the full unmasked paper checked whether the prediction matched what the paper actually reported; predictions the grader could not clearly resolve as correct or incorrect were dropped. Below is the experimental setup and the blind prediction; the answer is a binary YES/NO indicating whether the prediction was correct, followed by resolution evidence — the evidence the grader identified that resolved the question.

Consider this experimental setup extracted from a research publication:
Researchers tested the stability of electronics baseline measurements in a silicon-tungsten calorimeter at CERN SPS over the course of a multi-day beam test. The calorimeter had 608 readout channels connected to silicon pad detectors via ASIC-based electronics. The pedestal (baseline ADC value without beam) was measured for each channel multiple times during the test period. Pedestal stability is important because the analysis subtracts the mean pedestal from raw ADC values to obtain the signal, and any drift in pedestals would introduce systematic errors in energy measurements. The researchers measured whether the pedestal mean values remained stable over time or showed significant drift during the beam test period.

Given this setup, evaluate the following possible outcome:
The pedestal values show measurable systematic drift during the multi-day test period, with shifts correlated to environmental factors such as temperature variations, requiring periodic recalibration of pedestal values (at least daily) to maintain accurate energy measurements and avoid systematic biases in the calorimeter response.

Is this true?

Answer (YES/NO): NO